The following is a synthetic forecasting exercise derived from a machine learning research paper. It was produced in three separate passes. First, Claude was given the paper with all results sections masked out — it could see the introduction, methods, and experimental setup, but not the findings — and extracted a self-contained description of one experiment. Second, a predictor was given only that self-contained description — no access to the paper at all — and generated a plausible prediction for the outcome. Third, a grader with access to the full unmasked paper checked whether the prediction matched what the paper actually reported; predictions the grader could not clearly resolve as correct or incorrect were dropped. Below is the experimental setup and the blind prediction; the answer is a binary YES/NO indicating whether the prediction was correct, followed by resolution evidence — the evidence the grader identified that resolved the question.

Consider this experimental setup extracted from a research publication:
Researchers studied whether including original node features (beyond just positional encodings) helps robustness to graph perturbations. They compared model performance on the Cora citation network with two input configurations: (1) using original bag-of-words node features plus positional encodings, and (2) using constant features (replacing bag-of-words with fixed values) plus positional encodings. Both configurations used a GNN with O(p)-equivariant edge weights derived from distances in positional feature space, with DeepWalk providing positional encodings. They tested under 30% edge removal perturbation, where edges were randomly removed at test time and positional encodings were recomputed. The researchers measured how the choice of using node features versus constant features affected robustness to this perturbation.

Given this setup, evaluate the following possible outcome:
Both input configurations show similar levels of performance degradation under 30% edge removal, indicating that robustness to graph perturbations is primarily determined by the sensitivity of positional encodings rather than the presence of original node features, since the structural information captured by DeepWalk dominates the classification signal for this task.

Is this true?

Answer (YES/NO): NO